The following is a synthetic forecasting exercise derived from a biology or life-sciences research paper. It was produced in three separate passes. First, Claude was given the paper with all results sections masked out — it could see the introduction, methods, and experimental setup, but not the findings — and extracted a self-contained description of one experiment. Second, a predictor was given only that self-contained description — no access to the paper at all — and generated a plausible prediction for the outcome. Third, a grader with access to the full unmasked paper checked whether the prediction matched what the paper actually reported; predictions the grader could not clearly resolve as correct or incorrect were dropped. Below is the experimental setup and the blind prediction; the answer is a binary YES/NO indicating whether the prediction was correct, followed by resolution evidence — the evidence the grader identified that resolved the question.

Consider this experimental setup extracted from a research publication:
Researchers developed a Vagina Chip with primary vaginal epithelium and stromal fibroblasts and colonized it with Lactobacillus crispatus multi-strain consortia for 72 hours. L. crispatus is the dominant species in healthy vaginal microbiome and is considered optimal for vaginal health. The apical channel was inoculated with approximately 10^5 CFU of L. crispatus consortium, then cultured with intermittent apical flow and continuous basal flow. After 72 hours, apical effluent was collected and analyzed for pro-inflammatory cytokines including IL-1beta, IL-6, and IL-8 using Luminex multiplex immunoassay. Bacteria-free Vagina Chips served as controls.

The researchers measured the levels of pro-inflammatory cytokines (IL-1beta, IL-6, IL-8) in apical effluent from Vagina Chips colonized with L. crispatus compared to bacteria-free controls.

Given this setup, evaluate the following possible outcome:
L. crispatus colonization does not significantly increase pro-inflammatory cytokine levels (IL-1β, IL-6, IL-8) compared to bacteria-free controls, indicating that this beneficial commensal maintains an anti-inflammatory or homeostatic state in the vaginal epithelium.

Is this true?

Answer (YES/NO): YES